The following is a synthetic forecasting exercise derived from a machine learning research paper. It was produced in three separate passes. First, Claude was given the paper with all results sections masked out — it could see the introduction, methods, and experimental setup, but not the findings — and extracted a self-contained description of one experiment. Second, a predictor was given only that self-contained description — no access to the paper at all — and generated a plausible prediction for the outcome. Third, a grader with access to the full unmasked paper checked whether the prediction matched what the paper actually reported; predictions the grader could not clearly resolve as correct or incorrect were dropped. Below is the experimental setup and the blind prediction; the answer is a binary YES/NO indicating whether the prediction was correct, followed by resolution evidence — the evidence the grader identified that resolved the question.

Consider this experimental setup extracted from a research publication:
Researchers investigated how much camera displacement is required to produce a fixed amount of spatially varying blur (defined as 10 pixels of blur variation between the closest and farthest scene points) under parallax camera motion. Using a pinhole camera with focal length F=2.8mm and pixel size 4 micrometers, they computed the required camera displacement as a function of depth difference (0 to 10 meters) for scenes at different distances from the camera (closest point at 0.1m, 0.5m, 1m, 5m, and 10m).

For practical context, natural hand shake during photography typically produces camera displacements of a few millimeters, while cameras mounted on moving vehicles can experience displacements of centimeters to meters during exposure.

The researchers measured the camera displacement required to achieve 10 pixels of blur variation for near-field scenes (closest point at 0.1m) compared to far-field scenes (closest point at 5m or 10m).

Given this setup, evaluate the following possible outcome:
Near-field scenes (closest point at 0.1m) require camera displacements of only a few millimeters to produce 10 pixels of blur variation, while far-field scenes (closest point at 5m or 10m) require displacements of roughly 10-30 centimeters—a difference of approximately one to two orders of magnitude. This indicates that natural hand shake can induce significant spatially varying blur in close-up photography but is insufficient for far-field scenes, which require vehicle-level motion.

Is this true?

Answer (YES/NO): NO